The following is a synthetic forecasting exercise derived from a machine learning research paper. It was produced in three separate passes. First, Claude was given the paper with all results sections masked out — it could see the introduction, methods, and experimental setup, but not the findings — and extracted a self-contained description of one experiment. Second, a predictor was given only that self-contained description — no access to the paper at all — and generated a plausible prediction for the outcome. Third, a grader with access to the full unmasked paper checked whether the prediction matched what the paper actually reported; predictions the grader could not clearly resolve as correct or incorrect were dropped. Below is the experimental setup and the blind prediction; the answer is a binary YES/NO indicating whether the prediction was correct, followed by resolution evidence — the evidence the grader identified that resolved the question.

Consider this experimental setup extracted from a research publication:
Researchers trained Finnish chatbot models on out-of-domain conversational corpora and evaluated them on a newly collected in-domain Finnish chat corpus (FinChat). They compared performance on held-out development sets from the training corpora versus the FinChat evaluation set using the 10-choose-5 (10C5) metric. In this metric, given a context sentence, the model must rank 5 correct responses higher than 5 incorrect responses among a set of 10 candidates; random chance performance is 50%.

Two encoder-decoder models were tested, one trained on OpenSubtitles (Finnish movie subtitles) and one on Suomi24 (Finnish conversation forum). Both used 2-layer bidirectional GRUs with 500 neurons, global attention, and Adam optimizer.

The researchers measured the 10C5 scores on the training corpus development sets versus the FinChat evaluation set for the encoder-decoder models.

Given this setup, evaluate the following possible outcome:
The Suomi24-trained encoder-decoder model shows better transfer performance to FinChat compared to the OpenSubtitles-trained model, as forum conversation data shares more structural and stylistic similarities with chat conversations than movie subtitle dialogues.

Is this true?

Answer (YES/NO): YES